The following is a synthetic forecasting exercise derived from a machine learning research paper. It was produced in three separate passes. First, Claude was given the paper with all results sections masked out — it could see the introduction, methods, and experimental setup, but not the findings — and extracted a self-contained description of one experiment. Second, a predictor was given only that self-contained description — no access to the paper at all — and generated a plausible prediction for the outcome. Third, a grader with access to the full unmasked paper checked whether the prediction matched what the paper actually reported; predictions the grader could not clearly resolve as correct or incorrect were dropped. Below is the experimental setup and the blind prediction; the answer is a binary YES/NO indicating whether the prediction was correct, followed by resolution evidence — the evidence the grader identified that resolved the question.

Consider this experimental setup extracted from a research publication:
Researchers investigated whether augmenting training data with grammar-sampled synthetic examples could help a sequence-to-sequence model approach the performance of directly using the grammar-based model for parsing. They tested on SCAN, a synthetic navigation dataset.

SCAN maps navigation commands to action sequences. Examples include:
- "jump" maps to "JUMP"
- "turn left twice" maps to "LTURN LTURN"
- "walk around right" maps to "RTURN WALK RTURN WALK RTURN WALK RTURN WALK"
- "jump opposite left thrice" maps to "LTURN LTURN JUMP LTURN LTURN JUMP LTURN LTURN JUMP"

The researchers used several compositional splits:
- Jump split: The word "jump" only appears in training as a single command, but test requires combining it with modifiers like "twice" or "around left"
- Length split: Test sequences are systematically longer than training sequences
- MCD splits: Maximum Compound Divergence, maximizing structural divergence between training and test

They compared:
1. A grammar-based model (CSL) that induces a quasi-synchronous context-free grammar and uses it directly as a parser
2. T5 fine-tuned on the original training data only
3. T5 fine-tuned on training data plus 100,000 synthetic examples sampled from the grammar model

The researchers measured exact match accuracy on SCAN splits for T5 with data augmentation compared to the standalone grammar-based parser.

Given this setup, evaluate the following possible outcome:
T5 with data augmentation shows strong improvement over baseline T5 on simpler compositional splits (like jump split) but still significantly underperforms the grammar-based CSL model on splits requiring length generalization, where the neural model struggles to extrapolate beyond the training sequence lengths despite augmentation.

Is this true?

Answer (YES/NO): NO